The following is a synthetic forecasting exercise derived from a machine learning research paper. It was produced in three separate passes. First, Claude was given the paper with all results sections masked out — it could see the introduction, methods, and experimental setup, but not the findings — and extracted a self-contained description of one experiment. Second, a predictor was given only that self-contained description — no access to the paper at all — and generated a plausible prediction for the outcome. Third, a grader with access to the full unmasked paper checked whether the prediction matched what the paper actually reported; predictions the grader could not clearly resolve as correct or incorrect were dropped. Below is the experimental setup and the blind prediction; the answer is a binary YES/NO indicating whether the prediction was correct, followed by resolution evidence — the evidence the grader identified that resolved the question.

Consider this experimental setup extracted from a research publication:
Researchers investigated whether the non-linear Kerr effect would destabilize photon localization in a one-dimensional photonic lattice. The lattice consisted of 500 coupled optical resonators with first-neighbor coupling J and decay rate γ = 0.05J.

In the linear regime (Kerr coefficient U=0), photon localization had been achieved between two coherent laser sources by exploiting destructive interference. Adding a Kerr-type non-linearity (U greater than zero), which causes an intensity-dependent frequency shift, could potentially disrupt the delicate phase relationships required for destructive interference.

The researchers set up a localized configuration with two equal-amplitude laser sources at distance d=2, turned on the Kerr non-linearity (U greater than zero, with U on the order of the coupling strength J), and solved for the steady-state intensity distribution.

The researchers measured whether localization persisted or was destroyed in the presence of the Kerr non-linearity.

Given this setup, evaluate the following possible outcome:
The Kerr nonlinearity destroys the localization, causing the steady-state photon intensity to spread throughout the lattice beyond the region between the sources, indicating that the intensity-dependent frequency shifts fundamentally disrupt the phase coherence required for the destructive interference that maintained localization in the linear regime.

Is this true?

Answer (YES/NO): NO